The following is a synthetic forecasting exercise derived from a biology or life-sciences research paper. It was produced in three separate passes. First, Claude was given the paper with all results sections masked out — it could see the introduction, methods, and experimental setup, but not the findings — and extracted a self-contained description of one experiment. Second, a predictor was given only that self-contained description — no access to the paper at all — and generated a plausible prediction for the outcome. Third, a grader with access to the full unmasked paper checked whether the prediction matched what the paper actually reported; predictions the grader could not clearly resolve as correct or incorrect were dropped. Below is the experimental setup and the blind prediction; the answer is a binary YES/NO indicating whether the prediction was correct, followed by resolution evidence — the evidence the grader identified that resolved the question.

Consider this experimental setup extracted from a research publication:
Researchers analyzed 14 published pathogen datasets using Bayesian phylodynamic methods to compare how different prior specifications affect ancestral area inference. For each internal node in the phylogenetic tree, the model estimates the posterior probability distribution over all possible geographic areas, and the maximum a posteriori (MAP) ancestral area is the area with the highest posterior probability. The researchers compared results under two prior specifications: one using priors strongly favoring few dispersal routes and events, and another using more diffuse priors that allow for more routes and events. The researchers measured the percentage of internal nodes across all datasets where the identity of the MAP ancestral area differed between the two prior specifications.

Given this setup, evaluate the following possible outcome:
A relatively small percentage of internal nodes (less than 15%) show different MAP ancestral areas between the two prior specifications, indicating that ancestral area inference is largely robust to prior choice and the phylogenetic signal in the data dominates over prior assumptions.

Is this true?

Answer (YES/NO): NO